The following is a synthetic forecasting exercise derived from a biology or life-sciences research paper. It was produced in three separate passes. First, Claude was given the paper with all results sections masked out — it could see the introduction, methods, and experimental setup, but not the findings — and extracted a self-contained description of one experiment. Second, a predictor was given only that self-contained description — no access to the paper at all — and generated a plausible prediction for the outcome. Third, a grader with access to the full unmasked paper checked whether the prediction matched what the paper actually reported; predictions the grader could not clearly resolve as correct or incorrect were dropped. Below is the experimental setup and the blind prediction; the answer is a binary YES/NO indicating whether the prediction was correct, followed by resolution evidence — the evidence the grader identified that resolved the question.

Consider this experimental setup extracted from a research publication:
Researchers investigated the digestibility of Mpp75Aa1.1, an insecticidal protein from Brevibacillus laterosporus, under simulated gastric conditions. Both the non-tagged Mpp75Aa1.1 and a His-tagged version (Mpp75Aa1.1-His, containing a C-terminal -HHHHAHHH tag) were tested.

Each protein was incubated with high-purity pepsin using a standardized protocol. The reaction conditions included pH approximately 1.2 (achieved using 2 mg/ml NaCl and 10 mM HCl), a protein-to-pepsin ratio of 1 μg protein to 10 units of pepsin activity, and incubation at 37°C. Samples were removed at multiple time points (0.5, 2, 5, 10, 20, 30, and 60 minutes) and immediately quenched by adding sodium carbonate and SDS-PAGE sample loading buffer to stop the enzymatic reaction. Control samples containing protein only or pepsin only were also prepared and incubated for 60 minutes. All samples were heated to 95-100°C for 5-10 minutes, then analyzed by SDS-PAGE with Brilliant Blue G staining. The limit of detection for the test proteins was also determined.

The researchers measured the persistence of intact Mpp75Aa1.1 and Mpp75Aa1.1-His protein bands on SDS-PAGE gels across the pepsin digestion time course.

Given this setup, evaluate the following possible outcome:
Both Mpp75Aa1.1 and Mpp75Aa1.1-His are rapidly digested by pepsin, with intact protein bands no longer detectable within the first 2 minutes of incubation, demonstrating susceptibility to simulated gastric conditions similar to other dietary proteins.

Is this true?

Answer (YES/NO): YES